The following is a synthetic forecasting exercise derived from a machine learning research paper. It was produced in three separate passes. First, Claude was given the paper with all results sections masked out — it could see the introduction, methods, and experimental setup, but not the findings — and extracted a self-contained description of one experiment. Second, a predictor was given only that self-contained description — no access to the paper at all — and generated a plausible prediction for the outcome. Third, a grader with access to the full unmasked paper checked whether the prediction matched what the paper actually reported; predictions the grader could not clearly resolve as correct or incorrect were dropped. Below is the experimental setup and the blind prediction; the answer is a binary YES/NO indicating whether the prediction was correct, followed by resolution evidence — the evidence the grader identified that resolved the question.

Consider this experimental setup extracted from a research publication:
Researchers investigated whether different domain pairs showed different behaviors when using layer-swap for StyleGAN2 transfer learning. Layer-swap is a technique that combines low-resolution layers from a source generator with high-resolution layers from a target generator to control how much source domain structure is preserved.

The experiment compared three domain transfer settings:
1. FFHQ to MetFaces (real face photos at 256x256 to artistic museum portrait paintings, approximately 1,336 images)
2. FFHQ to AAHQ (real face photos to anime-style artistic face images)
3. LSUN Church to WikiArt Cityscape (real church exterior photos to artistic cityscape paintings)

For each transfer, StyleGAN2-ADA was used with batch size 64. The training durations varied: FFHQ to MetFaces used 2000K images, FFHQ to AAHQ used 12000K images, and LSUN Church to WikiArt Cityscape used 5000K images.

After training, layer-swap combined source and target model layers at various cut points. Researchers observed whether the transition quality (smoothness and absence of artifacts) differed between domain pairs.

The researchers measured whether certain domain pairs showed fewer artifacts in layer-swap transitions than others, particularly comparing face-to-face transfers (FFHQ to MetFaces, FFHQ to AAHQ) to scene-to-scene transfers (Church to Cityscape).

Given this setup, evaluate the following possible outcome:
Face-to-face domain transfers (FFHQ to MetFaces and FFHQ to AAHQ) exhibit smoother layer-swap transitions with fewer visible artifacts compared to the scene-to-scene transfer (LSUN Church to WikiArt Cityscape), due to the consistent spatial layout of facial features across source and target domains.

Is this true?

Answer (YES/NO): NO